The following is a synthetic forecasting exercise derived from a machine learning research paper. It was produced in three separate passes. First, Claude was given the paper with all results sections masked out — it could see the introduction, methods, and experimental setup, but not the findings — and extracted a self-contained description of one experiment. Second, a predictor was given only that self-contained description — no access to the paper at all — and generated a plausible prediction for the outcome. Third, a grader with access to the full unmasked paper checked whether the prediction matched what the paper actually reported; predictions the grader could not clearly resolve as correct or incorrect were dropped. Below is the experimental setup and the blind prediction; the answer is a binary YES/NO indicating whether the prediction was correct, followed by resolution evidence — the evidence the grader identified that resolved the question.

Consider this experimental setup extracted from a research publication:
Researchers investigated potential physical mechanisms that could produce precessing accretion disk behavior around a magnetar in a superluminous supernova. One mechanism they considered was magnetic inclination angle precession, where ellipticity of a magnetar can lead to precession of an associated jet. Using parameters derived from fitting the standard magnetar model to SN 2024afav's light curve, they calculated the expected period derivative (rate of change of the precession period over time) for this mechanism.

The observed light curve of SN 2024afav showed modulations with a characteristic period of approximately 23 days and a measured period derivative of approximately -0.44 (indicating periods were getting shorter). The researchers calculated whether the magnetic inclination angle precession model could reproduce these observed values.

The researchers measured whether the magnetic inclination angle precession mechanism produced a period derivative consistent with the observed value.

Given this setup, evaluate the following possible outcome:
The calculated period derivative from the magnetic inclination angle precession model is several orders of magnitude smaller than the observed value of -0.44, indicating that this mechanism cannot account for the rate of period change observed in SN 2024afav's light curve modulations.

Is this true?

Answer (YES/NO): NO